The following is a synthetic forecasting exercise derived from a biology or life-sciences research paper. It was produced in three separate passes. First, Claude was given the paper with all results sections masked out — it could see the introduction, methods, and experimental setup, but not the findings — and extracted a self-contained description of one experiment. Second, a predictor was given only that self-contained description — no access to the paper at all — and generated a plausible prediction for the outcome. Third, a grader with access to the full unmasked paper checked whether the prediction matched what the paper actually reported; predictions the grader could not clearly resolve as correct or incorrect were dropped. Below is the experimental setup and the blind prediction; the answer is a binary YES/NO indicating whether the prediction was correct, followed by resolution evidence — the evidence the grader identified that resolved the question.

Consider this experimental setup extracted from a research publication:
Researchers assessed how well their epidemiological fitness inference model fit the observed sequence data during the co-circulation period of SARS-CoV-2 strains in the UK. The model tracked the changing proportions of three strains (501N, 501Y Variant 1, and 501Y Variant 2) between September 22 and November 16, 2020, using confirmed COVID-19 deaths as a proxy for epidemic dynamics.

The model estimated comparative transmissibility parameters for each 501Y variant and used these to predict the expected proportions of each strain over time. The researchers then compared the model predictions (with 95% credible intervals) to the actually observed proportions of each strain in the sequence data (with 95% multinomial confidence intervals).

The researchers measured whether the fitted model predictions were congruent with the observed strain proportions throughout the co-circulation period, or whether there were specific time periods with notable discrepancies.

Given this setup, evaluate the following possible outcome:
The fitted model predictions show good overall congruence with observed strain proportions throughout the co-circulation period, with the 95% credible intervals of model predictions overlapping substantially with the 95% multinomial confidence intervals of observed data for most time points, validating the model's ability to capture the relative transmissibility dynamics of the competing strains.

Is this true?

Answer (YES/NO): YES